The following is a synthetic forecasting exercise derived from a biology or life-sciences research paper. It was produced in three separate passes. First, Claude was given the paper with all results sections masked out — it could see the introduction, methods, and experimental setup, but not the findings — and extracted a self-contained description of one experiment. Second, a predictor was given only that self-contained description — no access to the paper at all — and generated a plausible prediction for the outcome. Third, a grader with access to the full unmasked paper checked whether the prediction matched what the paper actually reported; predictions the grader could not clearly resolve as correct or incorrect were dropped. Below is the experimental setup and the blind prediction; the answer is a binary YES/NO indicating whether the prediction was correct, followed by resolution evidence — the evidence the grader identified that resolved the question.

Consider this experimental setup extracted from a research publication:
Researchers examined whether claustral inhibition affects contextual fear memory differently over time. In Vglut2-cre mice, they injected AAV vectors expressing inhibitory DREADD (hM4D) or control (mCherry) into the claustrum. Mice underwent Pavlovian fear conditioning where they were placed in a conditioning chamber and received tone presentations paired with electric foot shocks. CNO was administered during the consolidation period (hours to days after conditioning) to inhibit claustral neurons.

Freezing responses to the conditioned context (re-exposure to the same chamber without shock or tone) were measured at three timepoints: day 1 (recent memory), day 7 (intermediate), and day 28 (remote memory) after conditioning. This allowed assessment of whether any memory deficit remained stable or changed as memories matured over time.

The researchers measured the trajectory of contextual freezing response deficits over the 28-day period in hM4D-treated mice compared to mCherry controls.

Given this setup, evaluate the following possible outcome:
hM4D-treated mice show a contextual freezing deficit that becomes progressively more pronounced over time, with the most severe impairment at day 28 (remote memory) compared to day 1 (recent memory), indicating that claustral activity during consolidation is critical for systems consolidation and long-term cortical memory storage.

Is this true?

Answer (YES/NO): YES